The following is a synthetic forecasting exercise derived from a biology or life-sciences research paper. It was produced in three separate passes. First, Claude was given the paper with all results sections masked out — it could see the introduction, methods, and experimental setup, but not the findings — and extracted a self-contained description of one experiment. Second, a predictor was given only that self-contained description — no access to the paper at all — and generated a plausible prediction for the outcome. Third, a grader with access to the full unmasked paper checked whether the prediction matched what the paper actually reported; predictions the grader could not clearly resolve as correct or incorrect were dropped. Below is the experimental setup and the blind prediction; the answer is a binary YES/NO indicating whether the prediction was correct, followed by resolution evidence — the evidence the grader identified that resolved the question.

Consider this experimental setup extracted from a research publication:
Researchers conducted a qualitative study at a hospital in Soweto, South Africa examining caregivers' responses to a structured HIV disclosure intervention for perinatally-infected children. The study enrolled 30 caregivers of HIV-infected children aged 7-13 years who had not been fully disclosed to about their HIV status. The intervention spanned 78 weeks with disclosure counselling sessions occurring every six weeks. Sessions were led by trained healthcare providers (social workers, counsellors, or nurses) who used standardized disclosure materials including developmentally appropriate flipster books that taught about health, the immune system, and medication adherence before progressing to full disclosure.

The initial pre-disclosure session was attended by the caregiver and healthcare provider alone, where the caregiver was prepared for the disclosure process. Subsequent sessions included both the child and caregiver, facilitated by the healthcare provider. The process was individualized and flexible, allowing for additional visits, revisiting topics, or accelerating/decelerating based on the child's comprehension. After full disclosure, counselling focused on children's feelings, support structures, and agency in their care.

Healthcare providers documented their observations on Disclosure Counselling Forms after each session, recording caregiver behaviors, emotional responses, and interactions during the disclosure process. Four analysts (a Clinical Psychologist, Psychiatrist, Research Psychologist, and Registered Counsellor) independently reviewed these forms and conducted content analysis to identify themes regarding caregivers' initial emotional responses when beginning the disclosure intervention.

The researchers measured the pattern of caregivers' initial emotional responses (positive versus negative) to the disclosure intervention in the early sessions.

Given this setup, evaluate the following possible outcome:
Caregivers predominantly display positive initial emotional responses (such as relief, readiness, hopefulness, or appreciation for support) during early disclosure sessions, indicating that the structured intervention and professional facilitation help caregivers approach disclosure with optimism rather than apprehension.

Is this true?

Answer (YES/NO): NO